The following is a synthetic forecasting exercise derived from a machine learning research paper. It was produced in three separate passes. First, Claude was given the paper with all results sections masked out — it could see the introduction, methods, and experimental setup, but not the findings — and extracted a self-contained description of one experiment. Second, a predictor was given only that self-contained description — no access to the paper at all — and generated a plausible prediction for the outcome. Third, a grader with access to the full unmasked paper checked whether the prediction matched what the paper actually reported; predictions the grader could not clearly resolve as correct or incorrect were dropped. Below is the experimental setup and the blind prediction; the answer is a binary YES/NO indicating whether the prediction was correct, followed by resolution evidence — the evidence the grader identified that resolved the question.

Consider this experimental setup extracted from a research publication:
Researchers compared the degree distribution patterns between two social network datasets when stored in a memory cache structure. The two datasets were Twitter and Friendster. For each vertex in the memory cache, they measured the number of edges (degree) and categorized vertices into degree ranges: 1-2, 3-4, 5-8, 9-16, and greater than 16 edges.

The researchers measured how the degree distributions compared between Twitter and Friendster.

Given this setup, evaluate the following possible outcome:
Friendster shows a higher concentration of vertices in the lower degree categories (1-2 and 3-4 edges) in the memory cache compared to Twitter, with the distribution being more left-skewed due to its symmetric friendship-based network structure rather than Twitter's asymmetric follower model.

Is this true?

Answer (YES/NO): NO